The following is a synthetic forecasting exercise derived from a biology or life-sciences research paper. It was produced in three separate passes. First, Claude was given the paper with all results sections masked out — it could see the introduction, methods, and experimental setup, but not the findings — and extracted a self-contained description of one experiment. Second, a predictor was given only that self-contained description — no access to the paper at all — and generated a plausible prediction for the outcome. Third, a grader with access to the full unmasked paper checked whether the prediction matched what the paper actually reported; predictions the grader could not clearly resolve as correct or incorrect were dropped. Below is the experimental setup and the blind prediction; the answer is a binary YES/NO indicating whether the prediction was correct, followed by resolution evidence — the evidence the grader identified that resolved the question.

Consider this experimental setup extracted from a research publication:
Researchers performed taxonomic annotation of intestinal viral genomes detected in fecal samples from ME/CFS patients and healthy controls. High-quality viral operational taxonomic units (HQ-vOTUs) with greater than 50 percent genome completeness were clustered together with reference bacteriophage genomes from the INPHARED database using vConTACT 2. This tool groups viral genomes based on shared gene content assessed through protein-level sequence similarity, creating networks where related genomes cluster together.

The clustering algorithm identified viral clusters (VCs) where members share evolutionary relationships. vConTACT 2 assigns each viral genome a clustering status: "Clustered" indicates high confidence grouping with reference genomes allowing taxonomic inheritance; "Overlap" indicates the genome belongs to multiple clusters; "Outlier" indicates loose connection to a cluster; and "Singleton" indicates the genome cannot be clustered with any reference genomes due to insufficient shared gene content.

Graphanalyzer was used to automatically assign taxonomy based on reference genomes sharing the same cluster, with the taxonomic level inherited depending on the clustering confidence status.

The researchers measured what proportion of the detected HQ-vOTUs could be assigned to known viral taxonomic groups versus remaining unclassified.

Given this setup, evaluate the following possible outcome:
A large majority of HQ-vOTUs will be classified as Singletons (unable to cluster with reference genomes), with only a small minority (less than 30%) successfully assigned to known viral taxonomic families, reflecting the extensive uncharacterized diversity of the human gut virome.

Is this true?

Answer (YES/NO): NO